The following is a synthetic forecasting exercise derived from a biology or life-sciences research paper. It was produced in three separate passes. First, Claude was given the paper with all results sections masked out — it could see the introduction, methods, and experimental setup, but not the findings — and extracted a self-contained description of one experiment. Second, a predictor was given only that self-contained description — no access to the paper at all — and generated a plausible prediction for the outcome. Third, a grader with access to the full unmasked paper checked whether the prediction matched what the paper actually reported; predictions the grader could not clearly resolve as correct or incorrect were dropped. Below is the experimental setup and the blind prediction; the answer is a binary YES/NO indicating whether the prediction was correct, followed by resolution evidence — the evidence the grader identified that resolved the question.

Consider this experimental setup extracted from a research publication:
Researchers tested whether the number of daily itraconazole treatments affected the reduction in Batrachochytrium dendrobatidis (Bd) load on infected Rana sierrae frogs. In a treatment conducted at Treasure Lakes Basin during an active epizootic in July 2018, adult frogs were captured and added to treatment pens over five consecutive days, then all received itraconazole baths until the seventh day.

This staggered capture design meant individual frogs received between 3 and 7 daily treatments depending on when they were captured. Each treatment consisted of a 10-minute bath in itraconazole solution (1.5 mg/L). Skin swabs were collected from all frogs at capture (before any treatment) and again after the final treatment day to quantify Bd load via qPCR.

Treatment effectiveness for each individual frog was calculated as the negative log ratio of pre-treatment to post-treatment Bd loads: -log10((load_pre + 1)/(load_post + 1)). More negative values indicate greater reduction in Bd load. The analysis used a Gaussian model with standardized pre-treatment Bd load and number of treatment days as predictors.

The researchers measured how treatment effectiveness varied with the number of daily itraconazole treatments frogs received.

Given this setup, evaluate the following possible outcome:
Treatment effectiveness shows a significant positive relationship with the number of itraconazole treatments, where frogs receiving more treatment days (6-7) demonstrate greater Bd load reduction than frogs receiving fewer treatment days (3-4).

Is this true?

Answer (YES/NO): YES